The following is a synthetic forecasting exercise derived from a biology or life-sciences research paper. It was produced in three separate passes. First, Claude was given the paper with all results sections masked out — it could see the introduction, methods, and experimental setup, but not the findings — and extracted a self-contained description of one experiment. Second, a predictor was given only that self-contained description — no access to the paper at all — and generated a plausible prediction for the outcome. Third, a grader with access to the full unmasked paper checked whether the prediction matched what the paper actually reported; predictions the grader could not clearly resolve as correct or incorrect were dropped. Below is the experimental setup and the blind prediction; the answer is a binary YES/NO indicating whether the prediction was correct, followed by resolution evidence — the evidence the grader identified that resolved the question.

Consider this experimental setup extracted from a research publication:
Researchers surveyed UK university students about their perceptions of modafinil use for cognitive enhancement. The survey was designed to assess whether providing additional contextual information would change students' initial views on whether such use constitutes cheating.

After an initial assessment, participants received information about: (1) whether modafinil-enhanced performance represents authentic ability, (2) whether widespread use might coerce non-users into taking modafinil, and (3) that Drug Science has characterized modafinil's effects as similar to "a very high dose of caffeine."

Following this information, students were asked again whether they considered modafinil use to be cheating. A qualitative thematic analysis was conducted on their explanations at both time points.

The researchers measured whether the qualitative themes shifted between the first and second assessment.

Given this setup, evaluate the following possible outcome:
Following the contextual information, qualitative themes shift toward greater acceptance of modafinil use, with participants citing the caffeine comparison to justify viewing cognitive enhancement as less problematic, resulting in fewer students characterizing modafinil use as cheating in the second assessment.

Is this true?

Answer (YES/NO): NO